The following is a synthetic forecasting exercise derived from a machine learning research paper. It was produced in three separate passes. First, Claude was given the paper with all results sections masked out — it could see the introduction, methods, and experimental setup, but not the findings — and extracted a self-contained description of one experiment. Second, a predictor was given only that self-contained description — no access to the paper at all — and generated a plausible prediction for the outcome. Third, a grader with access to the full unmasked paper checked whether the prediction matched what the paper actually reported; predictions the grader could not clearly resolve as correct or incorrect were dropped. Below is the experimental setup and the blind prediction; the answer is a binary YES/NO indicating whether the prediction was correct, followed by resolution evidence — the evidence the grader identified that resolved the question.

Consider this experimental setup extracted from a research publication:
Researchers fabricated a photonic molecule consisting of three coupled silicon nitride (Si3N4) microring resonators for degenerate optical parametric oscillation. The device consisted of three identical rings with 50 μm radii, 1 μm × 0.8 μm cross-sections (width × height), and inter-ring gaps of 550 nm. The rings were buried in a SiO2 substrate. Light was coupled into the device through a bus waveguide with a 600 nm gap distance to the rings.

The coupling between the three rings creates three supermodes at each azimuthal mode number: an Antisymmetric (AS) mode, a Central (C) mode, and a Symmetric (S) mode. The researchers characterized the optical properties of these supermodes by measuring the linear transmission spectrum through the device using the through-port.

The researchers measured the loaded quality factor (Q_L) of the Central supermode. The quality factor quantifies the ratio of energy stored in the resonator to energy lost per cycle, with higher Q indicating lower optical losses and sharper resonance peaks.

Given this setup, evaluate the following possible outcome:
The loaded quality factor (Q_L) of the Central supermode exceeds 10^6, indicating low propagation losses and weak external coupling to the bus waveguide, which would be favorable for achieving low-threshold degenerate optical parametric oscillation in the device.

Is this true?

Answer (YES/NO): NO